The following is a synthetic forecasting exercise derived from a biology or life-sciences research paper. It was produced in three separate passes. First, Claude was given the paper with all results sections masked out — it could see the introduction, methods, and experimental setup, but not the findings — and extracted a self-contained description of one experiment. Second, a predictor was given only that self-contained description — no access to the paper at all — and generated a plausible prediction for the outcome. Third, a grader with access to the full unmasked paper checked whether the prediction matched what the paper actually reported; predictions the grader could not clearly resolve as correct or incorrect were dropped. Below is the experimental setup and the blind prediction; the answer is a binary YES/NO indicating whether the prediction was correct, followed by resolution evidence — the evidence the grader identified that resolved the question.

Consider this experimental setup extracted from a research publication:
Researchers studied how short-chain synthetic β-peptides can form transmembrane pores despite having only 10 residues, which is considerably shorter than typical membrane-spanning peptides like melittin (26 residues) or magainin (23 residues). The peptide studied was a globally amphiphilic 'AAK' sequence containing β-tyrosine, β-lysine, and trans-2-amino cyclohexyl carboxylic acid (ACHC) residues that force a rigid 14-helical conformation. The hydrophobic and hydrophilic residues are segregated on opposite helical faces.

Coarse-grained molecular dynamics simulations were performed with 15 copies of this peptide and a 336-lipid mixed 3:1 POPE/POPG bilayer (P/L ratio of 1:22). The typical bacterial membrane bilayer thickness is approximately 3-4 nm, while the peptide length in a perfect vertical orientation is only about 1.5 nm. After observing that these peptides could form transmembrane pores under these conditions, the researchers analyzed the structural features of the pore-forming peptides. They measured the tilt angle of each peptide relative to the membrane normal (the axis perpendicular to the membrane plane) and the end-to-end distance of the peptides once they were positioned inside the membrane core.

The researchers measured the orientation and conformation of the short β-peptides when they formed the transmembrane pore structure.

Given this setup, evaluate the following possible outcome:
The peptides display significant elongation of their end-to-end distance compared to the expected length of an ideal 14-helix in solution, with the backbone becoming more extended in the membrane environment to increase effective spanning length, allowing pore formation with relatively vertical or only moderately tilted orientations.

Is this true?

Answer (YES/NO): YES